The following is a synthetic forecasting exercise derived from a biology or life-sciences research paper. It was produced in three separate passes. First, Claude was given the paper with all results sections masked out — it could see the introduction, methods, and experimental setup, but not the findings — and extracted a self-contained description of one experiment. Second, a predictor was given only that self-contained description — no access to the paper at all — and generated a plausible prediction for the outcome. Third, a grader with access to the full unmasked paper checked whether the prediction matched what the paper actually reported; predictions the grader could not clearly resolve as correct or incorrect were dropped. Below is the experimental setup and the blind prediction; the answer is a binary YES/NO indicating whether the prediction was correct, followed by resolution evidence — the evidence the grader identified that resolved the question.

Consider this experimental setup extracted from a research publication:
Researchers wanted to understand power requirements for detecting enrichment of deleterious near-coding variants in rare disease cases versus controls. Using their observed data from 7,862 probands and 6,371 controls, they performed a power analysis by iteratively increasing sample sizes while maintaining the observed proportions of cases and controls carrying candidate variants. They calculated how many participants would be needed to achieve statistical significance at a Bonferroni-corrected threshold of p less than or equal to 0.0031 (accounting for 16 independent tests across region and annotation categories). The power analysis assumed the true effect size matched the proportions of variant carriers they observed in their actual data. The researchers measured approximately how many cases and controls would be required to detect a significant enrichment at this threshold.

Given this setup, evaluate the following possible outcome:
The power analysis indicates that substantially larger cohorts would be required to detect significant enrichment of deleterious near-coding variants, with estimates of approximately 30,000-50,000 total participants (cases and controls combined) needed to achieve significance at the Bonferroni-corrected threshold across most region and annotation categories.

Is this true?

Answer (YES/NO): NO